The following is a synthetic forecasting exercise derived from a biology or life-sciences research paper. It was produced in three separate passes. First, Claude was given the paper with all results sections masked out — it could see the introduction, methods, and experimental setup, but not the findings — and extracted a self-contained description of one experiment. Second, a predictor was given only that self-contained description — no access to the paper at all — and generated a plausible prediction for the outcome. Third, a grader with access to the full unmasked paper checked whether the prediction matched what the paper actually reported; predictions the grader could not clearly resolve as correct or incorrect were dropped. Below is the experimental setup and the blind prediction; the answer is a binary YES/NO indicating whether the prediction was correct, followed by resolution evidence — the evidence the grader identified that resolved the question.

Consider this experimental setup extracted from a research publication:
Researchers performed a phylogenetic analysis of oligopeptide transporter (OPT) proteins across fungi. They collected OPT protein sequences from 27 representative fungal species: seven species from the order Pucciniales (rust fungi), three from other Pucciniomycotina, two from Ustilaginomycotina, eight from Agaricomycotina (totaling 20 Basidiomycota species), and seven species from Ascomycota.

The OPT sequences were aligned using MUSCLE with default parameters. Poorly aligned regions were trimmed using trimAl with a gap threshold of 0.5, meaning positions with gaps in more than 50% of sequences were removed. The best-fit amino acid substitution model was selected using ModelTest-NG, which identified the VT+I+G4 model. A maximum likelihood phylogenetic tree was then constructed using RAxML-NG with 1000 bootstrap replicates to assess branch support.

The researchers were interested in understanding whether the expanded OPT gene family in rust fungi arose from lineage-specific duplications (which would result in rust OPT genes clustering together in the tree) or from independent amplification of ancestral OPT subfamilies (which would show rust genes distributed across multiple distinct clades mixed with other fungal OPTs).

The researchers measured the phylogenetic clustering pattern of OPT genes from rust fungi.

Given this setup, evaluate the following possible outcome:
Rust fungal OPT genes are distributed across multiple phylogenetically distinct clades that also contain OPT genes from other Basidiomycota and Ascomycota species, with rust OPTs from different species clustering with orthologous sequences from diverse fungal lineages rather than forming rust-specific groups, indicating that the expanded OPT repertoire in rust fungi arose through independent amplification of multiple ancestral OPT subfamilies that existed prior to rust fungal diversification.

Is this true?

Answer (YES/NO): NO